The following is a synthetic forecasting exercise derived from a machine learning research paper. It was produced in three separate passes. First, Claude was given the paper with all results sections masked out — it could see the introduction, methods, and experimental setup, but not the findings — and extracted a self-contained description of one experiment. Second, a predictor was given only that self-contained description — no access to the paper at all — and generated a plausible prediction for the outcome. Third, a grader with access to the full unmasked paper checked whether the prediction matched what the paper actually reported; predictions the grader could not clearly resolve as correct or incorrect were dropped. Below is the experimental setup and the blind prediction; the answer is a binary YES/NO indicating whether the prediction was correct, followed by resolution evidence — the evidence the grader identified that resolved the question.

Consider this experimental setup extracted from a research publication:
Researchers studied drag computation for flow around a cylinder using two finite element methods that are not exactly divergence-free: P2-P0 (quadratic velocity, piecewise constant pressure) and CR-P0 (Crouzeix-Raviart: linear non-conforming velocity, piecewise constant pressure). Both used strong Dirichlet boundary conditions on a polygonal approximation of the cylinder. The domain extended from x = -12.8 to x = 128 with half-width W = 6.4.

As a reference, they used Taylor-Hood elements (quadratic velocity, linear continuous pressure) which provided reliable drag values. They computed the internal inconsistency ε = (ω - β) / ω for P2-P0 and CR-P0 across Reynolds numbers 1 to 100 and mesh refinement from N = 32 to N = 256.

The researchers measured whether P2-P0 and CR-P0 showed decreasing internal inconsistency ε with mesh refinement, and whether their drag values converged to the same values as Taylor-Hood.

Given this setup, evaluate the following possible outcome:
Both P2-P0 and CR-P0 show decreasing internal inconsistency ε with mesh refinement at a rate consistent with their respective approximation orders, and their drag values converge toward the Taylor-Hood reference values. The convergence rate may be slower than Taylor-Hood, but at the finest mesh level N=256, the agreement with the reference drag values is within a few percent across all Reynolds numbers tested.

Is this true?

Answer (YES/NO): NO